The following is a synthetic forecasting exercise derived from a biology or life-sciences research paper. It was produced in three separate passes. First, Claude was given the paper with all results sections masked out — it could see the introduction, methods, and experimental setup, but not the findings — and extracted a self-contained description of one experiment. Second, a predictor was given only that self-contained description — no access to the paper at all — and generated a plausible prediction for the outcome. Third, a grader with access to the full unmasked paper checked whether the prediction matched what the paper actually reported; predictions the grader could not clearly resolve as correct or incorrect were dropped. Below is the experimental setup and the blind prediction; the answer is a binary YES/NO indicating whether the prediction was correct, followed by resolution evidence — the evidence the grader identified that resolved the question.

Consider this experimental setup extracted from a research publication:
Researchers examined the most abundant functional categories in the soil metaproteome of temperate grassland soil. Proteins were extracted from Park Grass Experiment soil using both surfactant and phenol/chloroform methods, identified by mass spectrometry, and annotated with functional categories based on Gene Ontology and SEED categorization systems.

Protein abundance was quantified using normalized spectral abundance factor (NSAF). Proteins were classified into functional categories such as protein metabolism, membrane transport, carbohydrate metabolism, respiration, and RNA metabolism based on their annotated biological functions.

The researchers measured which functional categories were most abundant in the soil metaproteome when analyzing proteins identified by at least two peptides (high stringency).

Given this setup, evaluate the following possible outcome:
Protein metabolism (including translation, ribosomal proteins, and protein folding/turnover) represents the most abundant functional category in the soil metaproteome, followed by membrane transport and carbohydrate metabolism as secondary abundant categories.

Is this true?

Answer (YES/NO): NO